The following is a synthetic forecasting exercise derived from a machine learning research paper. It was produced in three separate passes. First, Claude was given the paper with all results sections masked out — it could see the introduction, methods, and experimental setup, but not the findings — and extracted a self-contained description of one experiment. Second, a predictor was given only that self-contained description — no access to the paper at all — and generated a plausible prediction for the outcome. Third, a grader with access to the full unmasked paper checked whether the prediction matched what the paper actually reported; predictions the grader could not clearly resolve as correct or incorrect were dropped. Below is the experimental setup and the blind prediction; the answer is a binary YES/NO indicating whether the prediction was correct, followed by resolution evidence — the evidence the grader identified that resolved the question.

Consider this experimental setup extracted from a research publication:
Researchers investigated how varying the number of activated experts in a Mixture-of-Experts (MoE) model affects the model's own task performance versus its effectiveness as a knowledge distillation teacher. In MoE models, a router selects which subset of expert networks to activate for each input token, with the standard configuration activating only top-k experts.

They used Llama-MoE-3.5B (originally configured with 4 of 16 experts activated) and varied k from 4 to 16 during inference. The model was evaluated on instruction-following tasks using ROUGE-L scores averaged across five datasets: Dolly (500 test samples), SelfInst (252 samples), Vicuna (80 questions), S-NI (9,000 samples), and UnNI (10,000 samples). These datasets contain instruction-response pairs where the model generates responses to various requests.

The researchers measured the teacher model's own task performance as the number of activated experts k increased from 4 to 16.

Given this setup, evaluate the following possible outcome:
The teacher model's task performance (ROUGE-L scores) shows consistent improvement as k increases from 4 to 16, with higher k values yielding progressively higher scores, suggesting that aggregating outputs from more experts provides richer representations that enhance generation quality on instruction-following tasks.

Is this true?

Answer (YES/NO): NO